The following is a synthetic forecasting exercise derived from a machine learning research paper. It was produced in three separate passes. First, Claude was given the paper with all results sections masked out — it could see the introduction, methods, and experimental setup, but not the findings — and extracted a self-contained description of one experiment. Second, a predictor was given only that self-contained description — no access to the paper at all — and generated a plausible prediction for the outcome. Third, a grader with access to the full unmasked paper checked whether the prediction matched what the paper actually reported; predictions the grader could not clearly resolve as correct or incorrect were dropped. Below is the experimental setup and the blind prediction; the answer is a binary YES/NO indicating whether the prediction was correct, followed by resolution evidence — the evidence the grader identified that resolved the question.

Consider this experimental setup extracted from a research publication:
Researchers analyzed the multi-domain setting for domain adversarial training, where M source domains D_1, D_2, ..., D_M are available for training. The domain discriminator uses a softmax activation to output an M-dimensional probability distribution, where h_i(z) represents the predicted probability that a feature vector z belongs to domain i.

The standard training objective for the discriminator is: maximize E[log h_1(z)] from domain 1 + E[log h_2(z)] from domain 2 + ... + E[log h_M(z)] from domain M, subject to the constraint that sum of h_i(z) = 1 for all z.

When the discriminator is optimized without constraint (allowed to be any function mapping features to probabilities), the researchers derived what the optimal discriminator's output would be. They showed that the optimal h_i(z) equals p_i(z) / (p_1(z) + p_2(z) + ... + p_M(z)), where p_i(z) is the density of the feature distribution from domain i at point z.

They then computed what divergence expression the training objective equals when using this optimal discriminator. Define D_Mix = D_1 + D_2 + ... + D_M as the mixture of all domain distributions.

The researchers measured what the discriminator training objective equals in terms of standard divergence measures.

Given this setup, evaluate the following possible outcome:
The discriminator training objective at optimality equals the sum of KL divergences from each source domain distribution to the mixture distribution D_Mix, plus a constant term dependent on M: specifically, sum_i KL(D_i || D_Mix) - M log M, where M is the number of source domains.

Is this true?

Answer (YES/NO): NO